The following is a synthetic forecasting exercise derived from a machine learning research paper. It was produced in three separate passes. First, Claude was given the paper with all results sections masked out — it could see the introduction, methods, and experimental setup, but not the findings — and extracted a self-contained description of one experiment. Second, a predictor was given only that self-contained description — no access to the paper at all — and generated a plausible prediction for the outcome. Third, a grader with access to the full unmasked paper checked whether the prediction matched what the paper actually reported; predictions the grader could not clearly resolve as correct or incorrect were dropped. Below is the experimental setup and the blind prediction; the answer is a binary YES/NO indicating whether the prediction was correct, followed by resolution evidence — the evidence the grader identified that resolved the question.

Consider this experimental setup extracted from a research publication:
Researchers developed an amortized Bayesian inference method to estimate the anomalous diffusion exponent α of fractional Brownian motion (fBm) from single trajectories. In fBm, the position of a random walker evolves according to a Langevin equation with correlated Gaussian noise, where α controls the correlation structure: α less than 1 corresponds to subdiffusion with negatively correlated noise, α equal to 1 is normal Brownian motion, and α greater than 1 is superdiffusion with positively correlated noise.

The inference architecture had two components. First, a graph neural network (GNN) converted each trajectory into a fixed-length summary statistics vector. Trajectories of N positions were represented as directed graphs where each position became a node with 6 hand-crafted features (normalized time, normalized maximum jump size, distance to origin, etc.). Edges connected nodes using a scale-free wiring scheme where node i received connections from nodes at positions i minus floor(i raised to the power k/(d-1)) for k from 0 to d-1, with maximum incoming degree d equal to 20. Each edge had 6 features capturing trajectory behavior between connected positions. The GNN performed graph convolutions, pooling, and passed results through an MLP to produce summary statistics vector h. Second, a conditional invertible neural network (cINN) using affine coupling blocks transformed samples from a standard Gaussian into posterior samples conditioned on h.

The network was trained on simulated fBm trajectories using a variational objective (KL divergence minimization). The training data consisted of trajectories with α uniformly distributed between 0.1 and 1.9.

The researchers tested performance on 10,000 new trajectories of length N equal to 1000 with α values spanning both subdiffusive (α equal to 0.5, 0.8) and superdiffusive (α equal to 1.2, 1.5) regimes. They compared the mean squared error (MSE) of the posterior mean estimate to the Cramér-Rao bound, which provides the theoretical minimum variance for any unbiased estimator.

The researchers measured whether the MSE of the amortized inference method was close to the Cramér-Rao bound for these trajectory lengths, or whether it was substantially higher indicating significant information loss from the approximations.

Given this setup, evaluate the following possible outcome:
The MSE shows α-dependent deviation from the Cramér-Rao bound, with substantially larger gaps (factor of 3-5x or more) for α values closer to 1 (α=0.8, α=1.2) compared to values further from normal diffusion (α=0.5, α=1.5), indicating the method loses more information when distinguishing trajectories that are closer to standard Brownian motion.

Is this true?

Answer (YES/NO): NO